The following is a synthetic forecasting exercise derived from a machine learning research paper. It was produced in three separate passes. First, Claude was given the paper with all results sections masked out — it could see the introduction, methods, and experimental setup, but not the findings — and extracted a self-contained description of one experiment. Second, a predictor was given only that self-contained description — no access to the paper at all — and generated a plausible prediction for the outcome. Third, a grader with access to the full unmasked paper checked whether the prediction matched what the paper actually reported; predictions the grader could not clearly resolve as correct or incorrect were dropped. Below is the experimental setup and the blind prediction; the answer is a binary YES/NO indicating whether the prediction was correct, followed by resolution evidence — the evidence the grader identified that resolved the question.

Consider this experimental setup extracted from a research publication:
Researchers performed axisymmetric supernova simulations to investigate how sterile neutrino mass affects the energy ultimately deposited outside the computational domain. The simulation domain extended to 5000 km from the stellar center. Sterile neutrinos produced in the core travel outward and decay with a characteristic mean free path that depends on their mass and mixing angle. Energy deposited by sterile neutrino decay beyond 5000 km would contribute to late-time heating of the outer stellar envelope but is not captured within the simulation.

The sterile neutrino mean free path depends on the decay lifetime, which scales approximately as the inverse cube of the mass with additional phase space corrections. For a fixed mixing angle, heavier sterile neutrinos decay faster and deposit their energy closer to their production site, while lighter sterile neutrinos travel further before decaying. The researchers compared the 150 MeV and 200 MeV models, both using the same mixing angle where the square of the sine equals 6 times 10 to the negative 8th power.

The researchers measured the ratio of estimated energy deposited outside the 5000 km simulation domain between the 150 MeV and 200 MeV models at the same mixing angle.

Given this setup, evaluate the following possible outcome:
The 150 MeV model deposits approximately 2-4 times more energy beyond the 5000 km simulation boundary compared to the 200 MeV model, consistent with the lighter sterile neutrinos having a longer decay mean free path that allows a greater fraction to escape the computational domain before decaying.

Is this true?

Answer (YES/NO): NO